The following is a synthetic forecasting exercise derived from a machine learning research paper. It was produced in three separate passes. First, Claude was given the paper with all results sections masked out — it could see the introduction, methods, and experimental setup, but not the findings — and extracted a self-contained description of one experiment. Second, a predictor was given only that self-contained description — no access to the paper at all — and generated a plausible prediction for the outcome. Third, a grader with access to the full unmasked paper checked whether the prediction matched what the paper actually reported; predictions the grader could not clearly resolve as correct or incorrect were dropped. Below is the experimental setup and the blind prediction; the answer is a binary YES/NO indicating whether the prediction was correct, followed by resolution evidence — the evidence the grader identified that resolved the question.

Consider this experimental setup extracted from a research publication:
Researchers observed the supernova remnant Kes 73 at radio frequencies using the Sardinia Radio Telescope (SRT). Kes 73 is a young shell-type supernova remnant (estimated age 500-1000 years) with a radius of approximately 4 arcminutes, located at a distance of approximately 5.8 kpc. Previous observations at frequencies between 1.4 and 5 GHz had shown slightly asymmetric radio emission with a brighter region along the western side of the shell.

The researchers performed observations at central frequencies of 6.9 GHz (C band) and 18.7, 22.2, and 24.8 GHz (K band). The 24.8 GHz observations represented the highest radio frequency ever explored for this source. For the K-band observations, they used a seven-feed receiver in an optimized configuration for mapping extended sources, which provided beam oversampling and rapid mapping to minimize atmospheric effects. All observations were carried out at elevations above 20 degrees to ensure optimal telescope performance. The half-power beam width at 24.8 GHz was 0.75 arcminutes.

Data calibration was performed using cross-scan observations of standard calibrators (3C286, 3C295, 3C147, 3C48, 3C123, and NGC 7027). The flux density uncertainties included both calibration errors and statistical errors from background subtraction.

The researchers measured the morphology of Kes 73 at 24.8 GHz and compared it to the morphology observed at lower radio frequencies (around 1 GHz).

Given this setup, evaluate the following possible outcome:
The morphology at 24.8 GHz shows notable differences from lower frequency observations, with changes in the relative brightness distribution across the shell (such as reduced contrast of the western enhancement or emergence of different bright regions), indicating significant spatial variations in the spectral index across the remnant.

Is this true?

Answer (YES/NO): NO